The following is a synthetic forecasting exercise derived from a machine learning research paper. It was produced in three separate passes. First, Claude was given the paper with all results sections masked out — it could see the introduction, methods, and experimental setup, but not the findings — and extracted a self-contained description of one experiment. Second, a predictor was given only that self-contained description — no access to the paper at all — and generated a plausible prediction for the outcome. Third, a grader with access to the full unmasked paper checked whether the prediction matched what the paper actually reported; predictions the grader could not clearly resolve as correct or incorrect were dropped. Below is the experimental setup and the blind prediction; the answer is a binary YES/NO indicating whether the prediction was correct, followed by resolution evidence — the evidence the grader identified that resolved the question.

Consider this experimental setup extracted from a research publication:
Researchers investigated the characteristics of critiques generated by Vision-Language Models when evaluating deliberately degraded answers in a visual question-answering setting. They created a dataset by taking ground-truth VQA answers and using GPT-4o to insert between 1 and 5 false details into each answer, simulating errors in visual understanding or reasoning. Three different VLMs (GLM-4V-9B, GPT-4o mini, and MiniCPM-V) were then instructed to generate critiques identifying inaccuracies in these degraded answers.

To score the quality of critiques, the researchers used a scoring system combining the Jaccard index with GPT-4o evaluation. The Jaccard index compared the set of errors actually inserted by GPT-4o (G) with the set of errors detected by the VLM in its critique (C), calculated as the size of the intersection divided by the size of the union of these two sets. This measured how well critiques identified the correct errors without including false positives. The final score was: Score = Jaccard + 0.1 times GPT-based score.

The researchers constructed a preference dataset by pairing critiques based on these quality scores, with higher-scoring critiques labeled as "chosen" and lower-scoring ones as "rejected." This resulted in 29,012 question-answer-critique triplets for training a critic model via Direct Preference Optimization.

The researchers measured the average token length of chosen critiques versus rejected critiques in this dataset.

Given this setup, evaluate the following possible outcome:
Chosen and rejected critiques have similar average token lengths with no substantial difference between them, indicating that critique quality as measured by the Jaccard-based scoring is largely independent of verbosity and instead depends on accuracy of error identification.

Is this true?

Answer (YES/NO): NO